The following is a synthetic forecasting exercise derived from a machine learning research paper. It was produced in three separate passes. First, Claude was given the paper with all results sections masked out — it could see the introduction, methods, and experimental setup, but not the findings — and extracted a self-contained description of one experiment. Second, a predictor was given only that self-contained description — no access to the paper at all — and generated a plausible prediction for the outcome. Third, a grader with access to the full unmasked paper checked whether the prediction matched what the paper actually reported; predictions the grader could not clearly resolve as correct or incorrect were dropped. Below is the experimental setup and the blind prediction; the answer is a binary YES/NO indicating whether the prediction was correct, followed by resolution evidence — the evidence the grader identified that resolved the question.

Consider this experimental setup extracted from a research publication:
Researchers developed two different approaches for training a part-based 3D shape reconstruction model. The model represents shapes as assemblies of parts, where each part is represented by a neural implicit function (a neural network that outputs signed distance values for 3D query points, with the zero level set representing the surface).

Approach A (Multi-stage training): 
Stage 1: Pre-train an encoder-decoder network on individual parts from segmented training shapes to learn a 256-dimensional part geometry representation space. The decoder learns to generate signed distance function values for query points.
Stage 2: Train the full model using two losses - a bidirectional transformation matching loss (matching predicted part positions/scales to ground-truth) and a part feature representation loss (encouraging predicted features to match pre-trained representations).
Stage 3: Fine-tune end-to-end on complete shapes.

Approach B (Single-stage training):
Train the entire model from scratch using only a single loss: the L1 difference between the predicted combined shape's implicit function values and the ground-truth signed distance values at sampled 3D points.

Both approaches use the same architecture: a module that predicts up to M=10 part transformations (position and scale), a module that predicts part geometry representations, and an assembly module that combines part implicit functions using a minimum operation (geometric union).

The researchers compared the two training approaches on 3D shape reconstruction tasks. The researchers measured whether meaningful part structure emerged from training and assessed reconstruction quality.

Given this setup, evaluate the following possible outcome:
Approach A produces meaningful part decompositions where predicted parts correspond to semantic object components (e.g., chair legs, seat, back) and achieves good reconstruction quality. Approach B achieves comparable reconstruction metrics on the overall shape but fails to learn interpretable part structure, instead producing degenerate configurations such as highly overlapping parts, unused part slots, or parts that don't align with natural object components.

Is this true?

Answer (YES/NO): YES